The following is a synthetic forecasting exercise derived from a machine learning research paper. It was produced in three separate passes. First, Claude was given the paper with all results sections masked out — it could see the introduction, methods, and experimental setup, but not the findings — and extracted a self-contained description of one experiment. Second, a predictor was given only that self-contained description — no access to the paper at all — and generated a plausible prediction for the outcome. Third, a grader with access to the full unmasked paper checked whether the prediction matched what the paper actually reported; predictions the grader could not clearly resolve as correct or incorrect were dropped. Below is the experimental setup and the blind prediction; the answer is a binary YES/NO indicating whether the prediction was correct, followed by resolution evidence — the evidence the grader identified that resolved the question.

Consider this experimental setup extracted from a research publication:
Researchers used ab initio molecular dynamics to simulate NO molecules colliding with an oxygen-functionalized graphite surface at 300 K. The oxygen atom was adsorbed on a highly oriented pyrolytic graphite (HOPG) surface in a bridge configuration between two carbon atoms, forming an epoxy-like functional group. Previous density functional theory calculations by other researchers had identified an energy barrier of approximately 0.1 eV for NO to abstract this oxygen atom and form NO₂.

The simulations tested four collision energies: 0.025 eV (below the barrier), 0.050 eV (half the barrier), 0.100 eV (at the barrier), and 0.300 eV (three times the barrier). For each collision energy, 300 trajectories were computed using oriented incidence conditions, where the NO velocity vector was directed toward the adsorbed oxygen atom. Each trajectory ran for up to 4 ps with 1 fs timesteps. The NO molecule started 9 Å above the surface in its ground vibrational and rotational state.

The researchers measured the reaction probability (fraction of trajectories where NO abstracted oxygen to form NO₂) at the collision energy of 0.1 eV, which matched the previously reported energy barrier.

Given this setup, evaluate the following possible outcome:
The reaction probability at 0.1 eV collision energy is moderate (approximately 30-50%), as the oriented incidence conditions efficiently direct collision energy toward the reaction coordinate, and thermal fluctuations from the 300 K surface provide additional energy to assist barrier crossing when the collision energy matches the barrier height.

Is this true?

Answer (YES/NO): NO